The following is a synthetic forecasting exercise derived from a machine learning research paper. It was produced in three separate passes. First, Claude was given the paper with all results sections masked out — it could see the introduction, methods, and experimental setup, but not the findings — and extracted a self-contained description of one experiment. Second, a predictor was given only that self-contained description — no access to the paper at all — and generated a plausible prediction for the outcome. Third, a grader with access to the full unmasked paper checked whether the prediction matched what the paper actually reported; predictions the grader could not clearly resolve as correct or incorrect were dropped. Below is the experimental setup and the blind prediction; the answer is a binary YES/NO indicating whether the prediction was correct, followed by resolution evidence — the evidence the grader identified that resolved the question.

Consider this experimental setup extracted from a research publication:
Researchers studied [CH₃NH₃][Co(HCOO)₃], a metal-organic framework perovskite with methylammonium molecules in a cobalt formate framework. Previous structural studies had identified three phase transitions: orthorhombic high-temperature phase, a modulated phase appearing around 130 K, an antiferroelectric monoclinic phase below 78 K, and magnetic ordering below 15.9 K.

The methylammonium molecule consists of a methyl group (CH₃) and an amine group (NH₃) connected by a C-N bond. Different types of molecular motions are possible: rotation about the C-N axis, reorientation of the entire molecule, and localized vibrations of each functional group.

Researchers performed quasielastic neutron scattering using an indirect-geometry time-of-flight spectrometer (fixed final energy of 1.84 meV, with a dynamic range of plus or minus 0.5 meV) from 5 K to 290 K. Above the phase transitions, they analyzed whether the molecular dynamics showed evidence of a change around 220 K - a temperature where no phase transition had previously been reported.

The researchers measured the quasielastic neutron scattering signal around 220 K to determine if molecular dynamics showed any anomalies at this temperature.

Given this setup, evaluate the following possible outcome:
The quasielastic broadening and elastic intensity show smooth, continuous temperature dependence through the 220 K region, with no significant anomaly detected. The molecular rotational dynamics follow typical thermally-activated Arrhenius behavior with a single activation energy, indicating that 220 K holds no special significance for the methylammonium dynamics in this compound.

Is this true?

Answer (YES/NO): NO